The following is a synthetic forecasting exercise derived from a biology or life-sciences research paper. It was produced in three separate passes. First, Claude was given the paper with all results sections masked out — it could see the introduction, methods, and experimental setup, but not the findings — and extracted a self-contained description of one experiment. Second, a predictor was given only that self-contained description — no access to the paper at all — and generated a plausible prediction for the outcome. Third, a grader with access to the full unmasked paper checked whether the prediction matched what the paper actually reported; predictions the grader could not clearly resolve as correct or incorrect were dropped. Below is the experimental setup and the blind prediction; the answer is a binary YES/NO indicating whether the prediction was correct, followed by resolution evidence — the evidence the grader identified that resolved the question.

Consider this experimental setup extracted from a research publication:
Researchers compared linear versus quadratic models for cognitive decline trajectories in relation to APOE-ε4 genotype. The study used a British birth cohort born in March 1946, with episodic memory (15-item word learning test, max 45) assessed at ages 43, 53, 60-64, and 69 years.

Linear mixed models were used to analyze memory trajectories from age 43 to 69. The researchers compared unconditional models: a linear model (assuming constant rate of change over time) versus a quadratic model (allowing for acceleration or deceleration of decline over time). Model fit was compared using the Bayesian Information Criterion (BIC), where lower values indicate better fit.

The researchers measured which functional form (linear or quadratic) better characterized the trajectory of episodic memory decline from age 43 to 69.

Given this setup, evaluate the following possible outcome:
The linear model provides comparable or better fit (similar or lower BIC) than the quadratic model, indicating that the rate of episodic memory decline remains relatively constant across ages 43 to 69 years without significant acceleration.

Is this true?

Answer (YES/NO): NO